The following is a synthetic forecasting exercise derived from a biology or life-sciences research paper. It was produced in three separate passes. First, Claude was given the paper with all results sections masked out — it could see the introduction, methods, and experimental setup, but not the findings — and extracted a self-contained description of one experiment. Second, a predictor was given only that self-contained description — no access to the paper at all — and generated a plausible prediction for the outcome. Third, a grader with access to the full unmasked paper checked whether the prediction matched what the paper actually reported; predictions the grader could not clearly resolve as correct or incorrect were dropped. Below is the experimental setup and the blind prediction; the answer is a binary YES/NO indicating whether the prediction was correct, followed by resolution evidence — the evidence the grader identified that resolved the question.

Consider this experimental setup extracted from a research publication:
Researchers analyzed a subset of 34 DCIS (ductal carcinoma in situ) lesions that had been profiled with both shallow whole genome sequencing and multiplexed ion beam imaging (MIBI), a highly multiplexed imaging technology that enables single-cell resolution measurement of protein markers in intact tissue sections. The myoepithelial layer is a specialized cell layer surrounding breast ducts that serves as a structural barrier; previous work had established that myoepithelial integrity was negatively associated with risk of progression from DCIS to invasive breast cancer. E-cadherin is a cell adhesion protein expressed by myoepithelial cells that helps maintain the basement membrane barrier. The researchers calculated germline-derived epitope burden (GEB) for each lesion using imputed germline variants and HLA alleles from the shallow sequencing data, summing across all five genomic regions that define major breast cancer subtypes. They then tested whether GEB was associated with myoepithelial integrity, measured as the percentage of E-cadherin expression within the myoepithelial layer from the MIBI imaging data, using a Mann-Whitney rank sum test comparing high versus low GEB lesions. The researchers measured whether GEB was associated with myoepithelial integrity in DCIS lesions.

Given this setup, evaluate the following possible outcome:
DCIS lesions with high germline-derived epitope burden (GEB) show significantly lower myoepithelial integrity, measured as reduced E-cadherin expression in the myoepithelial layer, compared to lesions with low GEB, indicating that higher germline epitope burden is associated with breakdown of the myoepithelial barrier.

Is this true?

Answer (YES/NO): NO